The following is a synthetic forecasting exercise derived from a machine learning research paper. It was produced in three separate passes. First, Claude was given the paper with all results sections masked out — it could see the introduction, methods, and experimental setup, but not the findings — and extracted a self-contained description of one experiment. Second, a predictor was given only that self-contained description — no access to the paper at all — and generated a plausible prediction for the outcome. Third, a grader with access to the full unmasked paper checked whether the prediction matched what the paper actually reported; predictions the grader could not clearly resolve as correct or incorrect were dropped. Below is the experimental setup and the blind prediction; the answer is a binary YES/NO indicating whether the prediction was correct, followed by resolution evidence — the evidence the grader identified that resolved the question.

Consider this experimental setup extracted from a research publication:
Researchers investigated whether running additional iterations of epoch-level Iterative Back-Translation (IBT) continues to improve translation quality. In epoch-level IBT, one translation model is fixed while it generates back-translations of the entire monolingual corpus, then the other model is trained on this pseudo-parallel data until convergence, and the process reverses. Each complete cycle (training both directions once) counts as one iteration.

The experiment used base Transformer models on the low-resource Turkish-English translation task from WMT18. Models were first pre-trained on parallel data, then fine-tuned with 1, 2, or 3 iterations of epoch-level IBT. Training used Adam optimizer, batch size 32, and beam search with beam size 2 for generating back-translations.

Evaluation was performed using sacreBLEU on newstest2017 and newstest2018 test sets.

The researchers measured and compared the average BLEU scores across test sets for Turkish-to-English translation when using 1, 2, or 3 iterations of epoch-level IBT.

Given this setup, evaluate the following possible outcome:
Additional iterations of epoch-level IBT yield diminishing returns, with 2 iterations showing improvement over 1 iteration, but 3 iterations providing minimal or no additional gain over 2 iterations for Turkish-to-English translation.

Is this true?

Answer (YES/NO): YES